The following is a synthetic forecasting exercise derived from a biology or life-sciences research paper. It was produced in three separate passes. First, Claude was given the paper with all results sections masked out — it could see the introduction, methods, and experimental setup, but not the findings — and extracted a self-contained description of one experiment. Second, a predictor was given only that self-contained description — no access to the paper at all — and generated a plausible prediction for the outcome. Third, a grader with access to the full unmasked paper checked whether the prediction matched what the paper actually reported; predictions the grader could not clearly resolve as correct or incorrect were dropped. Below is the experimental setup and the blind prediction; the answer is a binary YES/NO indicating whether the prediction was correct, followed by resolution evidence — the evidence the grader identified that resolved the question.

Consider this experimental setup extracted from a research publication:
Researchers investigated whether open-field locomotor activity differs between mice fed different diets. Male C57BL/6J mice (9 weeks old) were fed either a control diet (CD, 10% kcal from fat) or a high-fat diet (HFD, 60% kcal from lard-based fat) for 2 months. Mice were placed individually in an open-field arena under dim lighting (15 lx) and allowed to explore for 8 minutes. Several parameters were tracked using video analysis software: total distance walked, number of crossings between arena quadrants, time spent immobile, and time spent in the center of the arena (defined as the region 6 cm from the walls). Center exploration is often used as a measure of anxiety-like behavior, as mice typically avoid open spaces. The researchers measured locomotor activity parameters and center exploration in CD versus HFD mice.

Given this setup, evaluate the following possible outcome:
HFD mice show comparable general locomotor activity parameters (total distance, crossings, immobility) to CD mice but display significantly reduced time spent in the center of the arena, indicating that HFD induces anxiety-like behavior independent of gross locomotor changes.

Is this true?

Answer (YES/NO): NO